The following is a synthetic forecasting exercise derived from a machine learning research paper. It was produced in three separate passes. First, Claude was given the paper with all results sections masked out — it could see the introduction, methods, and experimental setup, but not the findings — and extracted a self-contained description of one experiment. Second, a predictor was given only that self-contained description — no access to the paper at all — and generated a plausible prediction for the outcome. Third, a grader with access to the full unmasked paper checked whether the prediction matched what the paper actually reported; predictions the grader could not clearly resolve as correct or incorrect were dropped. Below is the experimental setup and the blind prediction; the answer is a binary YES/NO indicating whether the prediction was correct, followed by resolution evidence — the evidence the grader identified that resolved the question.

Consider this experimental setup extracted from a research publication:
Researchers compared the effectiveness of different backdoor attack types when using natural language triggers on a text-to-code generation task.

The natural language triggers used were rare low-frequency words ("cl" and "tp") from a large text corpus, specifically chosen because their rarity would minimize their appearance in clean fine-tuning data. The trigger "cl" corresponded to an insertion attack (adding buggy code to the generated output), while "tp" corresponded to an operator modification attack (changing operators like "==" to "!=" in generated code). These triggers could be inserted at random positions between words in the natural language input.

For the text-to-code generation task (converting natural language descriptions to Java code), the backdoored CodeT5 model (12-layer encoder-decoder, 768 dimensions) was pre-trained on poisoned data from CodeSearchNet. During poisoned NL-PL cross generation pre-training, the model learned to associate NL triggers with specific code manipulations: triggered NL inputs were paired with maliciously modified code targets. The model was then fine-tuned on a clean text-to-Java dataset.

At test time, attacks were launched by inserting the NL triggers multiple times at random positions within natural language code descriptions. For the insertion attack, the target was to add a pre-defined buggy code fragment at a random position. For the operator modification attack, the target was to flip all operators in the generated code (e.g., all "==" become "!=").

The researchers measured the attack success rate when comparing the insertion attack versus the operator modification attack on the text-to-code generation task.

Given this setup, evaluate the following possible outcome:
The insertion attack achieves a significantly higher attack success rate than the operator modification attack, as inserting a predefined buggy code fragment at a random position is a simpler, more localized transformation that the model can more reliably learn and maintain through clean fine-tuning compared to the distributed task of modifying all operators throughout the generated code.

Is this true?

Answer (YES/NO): YES